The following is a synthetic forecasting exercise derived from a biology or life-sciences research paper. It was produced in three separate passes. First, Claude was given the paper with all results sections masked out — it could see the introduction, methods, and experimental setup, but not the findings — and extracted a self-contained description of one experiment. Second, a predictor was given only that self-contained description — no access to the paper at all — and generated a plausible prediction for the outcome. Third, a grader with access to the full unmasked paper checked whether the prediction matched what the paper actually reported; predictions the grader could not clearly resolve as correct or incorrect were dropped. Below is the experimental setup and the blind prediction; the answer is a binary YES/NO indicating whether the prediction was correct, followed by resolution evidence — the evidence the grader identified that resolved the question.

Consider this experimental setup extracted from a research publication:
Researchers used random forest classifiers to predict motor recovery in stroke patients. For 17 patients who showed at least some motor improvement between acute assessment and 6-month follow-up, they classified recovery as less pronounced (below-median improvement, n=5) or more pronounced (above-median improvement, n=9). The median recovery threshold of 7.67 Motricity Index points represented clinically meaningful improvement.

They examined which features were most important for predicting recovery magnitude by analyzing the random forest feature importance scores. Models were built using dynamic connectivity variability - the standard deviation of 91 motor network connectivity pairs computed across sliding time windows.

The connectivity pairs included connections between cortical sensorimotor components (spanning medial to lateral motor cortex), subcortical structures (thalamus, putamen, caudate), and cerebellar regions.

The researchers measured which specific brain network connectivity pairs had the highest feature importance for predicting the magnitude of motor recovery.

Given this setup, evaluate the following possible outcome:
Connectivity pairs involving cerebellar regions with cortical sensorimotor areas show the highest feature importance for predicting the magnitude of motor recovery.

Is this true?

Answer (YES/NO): NO